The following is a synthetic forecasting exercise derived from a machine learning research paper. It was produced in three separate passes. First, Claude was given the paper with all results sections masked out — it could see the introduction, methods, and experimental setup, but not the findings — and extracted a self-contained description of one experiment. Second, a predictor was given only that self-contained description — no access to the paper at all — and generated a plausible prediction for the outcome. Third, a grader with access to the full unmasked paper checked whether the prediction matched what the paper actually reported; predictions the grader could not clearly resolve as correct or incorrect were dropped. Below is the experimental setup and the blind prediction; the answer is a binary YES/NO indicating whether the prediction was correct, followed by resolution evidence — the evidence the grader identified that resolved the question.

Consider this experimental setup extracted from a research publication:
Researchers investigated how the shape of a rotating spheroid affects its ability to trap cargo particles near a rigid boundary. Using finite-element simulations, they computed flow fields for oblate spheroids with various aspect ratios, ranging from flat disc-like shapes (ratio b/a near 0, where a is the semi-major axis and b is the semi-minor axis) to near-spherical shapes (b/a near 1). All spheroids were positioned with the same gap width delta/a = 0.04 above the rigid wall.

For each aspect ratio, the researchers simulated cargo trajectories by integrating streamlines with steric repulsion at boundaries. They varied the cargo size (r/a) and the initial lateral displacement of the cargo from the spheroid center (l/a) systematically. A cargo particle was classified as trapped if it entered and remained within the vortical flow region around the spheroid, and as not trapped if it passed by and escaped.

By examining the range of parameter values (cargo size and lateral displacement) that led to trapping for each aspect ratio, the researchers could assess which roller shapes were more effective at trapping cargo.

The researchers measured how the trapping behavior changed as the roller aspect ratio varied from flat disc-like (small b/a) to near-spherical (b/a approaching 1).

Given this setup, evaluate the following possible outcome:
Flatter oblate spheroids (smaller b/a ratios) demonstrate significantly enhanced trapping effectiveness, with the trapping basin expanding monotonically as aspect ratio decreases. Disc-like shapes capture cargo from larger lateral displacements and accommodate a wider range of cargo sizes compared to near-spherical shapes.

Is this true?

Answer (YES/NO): YES